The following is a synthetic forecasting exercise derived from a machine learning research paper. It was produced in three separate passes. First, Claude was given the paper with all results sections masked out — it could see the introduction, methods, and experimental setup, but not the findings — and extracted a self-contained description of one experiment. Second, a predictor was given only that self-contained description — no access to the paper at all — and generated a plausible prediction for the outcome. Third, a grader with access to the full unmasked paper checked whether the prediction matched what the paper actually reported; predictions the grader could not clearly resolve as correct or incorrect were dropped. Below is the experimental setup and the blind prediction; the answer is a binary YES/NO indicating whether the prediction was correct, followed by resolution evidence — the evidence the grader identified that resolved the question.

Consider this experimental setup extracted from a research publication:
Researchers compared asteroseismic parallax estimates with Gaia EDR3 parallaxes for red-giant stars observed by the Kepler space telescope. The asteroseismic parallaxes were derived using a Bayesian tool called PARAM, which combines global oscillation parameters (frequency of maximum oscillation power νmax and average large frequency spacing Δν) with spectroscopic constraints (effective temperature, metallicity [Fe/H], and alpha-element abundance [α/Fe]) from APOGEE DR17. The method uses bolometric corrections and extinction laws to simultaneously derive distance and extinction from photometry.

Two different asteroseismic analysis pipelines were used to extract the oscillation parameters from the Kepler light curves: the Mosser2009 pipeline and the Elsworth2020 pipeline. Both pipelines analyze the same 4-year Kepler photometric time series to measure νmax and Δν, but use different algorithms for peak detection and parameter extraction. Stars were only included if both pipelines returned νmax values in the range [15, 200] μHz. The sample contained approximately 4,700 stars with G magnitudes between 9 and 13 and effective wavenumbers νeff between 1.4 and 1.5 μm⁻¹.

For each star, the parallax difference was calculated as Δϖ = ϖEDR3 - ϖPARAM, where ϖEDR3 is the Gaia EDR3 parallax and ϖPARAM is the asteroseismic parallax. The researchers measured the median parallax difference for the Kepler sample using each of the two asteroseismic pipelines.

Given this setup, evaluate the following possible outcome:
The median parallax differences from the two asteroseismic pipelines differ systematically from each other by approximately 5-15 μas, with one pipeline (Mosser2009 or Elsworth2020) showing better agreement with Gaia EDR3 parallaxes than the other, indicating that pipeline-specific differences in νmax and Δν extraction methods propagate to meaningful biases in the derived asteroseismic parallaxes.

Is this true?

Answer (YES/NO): YES